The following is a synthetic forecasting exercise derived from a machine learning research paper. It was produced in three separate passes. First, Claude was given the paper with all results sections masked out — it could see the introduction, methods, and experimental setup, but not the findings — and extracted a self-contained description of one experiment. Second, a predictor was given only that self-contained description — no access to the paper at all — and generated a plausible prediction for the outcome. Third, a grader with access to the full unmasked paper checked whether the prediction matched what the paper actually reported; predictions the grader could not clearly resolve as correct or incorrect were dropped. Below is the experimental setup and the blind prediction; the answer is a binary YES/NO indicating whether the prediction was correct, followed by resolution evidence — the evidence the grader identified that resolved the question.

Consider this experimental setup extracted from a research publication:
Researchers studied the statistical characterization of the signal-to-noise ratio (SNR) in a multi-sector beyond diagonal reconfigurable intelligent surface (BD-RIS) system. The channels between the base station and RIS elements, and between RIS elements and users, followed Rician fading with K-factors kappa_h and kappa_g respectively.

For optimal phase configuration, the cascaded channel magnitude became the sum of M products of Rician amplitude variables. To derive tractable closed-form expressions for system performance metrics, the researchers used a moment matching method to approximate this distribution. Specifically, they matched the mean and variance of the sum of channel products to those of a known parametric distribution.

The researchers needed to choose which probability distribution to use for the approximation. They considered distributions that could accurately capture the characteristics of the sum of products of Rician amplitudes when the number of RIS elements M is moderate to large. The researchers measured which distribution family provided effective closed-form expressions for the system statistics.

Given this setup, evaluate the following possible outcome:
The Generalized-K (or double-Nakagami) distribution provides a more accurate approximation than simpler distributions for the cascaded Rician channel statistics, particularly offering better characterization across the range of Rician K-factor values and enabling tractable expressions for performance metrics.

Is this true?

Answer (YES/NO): NO